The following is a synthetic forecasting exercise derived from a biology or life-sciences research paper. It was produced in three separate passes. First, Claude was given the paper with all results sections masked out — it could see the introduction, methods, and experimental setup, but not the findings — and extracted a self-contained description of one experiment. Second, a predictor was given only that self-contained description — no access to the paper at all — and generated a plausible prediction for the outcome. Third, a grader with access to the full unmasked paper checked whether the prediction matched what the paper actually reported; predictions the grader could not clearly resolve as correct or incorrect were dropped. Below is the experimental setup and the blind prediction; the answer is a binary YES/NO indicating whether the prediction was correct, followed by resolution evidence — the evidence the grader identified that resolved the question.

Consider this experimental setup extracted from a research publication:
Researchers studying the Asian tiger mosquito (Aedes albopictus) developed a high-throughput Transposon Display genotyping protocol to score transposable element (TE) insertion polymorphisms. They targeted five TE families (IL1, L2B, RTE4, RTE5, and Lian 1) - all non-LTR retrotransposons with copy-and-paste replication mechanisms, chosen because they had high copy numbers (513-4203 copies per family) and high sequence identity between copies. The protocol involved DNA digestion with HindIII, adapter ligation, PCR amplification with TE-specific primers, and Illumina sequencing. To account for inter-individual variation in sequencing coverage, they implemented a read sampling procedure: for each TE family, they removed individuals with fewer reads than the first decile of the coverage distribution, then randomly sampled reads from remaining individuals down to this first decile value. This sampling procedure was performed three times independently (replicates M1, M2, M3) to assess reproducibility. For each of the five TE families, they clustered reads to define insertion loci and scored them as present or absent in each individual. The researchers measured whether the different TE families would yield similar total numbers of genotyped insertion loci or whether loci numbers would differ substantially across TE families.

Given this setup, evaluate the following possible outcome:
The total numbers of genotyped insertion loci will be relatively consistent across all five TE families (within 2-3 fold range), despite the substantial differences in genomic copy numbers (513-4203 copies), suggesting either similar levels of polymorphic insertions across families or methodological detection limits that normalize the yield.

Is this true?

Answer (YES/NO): NO